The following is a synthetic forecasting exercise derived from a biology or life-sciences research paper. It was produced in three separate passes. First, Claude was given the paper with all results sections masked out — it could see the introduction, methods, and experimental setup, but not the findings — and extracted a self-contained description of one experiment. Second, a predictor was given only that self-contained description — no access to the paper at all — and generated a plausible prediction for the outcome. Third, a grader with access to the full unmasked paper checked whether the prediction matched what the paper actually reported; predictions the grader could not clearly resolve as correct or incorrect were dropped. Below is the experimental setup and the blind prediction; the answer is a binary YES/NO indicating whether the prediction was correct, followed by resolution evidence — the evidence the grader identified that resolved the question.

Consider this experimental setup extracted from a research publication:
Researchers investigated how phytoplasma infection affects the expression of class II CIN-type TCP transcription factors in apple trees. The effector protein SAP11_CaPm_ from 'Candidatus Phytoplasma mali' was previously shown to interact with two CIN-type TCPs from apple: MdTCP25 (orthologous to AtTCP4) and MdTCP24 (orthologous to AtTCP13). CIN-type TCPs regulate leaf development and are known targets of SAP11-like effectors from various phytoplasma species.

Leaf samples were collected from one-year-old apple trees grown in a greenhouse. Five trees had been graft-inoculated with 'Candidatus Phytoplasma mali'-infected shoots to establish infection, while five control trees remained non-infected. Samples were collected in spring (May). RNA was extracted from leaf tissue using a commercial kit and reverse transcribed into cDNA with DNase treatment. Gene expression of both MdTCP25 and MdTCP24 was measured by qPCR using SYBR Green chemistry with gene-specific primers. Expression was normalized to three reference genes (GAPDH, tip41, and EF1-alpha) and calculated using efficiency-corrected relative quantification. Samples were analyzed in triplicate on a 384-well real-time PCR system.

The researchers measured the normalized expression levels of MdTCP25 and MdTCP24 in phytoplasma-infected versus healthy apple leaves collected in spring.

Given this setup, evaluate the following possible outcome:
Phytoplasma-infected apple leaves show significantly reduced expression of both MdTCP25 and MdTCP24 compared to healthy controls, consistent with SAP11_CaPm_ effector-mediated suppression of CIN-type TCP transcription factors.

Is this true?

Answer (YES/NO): NO